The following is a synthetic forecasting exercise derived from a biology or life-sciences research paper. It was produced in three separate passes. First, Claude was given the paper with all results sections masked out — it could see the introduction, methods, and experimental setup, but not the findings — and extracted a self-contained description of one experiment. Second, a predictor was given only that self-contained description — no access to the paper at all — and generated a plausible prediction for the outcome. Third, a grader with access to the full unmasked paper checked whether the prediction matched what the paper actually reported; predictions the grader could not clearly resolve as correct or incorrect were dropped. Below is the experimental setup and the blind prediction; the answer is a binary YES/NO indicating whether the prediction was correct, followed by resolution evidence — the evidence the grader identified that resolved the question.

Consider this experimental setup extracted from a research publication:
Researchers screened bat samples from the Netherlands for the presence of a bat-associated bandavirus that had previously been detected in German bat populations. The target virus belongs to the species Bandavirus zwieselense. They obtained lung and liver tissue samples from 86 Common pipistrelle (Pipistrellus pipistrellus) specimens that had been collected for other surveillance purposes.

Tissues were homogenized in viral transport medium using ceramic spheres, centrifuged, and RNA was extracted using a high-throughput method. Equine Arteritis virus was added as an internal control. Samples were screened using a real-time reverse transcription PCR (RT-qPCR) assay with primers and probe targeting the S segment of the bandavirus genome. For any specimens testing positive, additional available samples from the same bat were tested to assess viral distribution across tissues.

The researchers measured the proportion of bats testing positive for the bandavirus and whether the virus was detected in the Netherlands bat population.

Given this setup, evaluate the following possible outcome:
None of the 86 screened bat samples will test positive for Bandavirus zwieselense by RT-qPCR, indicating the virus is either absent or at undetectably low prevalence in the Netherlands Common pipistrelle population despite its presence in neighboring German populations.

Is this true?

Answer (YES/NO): NO